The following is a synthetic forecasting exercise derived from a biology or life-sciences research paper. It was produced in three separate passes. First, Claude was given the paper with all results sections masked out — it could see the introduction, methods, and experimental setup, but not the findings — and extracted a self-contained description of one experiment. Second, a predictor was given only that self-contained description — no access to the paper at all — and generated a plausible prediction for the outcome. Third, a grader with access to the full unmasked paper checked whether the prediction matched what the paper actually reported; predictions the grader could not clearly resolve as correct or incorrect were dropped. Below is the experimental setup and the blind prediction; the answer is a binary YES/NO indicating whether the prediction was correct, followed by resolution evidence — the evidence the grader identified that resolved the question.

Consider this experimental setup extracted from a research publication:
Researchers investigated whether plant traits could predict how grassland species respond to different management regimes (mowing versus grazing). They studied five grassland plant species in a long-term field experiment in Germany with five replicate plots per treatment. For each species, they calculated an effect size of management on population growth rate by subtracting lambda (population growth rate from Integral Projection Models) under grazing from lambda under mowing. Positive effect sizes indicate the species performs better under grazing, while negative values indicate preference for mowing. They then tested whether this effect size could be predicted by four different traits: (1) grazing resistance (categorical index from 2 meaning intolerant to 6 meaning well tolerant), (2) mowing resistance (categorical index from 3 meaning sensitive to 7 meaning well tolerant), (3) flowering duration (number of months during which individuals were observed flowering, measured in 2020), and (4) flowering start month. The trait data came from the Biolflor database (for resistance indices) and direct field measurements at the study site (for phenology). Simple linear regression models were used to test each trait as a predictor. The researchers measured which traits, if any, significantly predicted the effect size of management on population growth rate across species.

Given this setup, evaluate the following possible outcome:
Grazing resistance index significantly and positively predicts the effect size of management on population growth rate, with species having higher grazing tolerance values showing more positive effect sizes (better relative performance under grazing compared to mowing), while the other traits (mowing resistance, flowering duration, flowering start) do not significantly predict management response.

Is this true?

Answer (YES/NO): NO